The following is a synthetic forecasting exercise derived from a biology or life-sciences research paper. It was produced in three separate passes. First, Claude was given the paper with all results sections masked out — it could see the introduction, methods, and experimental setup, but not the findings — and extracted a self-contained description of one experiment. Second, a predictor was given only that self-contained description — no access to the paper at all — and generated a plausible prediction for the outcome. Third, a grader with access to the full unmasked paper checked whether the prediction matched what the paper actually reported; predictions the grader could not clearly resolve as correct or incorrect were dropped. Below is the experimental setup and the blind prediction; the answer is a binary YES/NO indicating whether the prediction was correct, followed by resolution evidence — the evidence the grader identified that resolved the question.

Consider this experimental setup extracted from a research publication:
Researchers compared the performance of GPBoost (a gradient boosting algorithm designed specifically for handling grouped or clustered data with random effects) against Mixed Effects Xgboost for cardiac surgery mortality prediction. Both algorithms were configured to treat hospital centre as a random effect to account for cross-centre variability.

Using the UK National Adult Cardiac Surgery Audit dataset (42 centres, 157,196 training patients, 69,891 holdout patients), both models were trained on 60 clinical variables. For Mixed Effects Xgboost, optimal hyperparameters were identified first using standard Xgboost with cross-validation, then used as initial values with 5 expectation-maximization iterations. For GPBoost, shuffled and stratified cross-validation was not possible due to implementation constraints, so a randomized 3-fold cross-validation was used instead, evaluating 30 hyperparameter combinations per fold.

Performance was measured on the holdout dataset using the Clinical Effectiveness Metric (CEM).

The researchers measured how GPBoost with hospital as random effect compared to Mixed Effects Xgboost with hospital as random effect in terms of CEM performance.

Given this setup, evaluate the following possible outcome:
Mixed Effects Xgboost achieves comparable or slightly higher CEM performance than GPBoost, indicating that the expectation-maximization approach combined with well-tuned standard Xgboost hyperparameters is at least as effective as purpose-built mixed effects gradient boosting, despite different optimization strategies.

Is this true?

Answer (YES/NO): NO